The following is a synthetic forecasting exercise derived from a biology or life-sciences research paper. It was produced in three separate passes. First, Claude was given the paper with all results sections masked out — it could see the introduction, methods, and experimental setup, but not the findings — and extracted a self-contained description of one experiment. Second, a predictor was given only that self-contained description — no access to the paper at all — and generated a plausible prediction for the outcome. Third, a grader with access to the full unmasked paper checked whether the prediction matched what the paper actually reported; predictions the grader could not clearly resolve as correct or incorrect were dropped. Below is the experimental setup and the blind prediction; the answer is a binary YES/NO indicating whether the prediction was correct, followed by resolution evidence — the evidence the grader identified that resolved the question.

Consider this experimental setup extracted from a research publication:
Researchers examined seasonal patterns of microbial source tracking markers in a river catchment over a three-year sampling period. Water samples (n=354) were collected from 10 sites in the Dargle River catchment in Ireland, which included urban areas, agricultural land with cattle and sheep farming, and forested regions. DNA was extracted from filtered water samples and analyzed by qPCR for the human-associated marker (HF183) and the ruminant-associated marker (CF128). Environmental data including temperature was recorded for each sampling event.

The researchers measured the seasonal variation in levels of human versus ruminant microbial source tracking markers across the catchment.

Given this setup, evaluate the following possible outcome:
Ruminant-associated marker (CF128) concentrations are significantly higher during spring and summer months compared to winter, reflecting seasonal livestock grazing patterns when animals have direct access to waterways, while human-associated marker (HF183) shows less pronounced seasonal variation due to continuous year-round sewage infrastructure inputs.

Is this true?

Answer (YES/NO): NO